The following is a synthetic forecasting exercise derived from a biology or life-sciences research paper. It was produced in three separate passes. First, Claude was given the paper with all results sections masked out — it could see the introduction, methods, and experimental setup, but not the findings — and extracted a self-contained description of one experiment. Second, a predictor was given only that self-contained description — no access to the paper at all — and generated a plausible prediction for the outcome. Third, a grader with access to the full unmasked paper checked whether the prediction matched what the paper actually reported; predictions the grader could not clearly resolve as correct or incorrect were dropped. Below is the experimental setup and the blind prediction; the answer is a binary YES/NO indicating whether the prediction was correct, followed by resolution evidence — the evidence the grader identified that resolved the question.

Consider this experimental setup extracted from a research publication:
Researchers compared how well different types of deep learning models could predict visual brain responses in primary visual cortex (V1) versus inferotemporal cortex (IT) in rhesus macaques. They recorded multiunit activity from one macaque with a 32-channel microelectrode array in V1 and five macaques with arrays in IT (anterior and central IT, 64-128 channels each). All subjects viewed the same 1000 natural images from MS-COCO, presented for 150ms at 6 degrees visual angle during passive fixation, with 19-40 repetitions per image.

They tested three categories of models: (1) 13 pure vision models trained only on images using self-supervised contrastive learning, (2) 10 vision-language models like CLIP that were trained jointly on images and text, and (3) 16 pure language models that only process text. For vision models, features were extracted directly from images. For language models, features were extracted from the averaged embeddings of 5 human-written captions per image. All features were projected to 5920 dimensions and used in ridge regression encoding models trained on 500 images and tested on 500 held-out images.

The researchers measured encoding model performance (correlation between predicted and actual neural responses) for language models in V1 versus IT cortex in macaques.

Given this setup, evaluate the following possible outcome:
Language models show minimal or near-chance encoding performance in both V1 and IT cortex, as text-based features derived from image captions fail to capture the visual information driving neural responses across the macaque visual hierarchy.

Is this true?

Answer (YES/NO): NO